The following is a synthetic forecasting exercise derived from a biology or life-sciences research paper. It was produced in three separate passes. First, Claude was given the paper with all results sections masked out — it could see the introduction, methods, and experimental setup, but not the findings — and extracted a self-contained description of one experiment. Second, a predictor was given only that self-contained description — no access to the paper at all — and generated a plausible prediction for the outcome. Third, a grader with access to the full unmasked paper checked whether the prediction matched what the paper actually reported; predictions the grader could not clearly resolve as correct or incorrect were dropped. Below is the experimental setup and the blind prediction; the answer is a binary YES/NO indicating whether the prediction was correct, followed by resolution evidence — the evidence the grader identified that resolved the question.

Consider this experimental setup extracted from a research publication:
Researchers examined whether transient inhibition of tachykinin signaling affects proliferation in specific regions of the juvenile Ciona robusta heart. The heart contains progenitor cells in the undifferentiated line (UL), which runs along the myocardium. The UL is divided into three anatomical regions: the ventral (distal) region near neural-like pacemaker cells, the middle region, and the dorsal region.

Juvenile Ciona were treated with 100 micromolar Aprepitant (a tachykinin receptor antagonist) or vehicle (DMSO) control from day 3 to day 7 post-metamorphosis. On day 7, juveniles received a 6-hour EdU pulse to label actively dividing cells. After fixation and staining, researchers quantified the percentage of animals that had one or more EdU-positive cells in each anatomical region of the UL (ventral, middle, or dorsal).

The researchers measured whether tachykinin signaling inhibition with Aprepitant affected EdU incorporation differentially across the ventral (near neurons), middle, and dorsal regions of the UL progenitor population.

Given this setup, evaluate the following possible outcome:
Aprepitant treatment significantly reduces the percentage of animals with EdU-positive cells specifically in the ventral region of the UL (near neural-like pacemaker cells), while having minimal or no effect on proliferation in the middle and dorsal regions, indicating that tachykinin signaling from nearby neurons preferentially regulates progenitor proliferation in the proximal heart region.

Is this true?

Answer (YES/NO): NO